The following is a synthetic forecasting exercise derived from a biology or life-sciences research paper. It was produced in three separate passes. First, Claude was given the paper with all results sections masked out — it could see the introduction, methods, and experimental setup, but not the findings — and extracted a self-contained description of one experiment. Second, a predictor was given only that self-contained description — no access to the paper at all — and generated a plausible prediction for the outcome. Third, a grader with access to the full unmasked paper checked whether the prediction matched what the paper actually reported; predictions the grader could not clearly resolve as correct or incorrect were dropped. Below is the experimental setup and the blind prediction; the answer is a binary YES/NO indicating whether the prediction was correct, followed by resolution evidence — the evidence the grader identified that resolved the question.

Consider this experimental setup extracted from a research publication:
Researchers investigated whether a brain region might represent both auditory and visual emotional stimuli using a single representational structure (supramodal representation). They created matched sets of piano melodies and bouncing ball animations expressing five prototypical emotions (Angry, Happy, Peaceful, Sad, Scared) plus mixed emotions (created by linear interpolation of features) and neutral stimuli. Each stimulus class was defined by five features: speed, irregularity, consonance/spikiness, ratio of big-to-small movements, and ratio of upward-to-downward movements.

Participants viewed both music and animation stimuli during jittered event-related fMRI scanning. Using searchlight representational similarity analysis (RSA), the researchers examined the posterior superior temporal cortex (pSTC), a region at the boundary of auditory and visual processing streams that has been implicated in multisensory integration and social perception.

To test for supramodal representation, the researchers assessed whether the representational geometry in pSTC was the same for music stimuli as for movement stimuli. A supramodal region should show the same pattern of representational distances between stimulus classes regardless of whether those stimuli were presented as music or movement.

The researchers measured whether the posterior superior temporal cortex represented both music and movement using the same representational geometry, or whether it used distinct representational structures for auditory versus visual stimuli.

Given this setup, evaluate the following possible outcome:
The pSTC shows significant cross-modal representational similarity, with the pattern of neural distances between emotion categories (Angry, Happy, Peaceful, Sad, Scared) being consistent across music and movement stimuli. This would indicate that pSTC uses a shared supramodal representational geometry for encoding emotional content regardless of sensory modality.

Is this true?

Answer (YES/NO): YES